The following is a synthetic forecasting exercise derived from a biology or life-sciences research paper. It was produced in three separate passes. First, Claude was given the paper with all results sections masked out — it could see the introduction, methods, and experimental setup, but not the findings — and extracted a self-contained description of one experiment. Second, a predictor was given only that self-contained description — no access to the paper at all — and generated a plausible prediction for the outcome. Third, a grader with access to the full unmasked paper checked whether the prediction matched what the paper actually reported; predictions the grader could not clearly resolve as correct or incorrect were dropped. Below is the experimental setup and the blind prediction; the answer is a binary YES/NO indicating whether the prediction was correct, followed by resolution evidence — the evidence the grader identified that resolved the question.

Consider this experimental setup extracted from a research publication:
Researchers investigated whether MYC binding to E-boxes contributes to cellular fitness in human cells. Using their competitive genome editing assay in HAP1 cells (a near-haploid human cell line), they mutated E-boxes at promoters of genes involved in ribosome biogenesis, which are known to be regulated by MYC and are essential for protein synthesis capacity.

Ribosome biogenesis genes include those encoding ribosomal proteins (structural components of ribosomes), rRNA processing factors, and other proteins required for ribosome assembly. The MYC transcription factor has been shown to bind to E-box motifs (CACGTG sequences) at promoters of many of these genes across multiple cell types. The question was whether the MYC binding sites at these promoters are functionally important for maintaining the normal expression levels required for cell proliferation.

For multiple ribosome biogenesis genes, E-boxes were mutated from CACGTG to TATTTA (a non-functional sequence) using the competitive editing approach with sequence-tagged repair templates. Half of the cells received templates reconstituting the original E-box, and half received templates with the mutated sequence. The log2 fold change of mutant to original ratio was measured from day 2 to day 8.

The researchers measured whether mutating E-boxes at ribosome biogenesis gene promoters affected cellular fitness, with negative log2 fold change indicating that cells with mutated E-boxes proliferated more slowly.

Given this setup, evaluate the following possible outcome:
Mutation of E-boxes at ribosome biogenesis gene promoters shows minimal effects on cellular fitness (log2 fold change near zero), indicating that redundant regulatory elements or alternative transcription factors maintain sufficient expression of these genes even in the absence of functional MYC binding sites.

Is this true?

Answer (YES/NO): NO